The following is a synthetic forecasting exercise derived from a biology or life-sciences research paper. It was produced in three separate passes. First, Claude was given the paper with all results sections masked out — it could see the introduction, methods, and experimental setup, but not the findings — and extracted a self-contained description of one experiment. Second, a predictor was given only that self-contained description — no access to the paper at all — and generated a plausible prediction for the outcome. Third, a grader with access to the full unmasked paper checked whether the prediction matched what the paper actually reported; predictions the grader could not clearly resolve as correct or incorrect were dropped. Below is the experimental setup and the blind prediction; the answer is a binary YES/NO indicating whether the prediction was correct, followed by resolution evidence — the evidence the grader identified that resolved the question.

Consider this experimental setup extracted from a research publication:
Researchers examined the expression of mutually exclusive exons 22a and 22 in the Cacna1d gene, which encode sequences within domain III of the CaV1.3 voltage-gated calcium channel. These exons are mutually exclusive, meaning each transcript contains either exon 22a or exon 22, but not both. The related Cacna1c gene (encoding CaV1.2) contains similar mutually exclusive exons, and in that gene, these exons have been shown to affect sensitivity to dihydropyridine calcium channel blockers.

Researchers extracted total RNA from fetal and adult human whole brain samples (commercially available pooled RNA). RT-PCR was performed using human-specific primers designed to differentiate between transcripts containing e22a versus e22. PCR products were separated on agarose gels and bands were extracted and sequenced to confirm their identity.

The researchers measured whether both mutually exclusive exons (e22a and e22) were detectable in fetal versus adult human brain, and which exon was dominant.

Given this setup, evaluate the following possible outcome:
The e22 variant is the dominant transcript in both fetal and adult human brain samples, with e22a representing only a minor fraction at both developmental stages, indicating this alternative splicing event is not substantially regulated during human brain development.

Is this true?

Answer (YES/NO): NO